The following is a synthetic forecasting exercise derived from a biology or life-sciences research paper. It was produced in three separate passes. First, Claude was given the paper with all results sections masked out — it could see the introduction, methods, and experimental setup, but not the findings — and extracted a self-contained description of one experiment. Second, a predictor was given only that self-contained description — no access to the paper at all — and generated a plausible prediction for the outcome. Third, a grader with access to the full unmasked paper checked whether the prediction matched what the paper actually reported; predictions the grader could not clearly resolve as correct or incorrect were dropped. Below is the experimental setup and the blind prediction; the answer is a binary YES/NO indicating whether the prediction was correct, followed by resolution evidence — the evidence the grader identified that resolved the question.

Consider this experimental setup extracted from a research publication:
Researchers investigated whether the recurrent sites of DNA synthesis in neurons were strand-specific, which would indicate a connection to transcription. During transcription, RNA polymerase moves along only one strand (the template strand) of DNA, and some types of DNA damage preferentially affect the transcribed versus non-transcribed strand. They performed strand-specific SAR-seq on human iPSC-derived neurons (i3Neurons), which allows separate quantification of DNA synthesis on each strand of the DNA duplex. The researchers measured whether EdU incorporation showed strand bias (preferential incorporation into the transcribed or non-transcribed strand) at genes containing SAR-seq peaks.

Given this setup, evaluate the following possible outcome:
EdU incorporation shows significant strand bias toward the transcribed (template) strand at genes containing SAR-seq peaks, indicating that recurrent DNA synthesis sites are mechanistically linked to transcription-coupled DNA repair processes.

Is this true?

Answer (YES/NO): NO